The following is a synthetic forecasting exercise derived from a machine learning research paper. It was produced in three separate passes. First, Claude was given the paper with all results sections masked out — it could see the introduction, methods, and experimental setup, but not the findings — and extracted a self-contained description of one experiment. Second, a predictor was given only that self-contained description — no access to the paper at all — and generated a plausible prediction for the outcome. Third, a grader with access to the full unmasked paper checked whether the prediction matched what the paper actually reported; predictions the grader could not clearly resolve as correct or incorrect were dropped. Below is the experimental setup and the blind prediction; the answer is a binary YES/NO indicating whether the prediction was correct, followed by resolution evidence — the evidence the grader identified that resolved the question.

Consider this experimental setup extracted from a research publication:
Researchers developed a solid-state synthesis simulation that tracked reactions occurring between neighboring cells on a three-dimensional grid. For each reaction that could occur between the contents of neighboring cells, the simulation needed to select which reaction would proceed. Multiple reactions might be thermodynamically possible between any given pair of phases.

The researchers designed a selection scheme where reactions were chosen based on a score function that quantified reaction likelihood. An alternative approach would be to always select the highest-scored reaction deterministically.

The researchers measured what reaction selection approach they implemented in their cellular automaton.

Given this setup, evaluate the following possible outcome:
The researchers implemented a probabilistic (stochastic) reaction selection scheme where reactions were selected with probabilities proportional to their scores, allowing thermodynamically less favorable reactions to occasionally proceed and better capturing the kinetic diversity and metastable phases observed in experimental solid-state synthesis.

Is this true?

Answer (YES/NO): YES